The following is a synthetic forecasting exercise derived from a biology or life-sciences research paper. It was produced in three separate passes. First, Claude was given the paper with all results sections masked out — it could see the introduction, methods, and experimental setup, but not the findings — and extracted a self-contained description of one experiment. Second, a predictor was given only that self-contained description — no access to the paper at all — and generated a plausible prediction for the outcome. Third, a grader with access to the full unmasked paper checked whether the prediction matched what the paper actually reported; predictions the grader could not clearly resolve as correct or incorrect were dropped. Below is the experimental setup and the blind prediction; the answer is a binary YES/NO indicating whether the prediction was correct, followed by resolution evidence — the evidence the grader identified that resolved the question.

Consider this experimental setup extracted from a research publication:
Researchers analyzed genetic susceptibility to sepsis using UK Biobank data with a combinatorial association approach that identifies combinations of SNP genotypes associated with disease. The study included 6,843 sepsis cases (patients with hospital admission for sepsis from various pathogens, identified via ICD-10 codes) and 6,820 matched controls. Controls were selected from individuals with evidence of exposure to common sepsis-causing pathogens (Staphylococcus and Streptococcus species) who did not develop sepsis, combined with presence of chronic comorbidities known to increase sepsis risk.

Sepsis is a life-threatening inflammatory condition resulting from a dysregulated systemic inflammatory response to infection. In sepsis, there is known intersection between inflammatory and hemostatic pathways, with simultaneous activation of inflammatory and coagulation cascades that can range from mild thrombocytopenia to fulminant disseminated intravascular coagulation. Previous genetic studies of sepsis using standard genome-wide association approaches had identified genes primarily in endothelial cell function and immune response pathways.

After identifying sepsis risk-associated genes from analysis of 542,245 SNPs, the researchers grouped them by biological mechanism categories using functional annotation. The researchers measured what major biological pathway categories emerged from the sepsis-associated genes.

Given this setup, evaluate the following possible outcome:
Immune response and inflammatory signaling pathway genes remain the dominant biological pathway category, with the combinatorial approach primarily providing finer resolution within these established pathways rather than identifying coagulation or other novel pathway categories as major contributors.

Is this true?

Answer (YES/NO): NO